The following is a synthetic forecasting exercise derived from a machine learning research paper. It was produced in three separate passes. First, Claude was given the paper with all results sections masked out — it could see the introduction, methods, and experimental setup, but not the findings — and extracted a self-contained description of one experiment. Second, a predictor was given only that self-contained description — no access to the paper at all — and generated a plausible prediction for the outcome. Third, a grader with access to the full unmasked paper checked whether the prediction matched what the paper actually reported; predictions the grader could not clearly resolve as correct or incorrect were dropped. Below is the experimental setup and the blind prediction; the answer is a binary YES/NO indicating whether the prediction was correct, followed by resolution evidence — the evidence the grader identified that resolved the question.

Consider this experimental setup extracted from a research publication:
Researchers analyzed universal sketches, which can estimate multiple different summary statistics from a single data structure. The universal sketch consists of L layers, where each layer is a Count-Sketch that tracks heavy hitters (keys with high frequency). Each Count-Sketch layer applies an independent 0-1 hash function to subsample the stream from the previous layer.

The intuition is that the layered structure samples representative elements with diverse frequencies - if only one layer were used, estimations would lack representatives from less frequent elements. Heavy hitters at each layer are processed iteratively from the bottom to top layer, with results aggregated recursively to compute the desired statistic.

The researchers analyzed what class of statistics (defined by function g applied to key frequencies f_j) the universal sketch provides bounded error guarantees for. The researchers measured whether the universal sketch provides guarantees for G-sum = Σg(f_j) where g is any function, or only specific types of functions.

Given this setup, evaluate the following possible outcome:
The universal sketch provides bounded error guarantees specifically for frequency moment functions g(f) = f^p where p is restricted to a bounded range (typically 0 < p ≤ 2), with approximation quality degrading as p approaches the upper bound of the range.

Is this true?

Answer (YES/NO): NO